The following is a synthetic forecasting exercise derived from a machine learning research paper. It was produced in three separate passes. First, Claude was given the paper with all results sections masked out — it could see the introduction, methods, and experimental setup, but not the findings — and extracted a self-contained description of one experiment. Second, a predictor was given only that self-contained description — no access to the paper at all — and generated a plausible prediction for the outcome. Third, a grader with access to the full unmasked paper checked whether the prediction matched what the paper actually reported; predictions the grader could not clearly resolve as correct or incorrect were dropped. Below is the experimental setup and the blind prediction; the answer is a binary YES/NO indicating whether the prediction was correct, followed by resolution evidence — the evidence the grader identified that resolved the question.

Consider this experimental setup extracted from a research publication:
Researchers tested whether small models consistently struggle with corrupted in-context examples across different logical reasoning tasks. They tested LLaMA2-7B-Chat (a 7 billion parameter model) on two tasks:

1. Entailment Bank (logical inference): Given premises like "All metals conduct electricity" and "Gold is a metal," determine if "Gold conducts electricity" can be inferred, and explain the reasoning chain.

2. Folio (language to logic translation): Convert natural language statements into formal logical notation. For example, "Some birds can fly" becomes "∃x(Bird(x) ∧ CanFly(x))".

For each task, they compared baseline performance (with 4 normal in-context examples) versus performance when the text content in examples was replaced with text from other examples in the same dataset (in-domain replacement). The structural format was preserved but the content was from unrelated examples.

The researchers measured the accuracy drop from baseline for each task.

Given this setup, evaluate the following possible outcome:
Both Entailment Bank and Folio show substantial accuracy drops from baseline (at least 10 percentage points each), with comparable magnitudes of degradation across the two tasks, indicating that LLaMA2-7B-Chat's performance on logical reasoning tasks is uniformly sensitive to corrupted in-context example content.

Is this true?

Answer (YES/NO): YES